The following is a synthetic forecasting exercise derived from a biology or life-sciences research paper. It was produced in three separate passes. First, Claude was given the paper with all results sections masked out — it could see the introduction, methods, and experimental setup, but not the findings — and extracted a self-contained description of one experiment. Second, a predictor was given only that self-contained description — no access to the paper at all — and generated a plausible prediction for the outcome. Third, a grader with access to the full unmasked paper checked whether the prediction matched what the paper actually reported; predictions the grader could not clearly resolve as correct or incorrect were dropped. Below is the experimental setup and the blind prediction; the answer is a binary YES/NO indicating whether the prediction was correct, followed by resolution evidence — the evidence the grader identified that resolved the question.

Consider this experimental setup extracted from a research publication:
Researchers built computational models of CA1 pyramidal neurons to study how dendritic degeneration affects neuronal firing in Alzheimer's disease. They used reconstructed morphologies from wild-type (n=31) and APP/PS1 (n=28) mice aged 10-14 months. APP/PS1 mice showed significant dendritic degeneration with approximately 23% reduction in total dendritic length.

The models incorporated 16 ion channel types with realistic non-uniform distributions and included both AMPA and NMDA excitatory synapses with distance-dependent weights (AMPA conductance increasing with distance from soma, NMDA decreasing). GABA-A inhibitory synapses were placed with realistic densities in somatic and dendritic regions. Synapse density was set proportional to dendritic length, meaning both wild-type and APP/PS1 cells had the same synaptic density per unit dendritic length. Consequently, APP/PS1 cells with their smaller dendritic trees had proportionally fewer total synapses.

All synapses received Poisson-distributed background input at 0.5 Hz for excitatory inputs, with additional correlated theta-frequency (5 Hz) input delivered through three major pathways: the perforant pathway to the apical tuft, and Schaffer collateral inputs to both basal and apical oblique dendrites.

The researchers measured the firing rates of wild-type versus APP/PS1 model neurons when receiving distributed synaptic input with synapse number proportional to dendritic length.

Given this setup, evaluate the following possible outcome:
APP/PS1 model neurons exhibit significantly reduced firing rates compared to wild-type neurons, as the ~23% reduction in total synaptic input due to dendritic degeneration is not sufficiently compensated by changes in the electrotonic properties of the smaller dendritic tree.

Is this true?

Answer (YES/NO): NO